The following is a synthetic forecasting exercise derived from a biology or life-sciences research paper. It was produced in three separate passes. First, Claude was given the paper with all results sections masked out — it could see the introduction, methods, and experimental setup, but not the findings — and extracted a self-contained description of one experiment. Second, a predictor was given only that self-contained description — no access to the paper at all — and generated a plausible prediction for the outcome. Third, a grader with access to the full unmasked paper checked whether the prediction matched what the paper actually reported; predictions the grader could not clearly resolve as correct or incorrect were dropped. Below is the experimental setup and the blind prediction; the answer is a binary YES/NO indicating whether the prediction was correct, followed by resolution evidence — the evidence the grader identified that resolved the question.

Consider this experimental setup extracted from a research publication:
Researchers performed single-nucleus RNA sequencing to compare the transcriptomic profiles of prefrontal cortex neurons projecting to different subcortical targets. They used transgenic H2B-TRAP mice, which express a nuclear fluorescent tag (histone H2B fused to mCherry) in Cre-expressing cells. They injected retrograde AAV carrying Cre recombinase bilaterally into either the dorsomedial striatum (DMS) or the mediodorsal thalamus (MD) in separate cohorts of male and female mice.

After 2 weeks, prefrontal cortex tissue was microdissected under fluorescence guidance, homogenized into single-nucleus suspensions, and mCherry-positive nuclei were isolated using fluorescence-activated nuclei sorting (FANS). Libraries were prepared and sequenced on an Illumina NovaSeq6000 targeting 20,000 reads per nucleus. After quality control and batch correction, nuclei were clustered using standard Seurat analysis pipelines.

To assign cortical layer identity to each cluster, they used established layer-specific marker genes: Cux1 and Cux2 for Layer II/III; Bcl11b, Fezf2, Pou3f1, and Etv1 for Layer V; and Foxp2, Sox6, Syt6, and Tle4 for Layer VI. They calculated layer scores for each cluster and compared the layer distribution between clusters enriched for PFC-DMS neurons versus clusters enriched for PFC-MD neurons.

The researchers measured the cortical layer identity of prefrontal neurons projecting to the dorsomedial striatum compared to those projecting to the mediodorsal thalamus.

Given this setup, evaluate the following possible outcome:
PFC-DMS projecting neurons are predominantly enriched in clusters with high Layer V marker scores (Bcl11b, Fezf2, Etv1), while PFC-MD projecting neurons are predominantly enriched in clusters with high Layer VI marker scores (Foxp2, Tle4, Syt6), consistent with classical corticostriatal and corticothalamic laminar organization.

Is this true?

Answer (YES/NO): NO